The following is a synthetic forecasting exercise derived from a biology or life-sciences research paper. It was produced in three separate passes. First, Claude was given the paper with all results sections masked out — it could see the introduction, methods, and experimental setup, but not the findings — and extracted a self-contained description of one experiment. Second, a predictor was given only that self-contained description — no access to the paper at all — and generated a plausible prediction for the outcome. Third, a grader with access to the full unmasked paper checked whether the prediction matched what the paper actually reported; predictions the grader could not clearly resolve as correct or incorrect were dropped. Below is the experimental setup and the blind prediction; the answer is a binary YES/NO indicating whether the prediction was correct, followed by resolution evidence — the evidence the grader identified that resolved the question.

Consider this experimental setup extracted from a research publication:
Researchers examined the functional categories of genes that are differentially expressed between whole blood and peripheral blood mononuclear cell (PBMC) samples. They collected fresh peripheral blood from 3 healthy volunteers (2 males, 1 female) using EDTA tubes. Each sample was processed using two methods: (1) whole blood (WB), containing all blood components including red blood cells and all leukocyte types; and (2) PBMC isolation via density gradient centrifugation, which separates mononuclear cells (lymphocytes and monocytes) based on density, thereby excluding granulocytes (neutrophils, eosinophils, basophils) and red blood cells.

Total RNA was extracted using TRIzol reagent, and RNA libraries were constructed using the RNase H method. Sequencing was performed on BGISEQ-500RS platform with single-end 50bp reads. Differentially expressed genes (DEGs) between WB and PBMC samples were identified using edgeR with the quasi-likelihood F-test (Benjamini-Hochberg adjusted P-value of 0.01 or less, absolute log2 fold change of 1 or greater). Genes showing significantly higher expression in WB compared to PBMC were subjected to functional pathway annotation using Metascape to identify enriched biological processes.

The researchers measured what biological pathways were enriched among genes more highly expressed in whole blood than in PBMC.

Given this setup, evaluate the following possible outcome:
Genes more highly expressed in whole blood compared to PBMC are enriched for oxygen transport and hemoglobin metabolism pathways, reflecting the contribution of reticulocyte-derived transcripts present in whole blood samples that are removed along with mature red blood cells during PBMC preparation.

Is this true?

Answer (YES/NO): NO